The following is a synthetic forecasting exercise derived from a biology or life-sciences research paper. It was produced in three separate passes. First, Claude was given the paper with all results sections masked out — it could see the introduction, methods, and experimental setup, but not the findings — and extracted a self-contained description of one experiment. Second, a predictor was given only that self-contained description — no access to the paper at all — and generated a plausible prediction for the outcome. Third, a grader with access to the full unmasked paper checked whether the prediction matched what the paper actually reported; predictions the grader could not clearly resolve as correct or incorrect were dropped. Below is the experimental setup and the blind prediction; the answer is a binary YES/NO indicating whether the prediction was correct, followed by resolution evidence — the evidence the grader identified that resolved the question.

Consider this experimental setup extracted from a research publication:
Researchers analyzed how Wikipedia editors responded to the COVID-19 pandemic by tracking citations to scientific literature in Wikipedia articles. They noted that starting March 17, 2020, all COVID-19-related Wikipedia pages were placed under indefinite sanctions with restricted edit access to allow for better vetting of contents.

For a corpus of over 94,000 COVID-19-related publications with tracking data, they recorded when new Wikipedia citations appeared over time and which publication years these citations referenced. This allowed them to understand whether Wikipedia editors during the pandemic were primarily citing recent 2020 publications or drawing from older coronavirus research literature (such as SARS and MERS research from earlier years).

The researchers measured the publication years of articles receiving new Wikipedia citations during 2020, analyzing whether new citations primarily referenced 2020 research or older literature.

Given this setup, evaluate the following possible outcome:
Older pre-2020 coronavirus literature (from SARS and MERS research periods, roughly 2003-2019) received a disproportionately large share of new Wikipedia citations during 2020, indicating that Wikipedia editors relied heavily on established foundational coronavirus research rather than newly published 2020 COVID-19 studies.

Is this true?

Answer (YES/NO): NO